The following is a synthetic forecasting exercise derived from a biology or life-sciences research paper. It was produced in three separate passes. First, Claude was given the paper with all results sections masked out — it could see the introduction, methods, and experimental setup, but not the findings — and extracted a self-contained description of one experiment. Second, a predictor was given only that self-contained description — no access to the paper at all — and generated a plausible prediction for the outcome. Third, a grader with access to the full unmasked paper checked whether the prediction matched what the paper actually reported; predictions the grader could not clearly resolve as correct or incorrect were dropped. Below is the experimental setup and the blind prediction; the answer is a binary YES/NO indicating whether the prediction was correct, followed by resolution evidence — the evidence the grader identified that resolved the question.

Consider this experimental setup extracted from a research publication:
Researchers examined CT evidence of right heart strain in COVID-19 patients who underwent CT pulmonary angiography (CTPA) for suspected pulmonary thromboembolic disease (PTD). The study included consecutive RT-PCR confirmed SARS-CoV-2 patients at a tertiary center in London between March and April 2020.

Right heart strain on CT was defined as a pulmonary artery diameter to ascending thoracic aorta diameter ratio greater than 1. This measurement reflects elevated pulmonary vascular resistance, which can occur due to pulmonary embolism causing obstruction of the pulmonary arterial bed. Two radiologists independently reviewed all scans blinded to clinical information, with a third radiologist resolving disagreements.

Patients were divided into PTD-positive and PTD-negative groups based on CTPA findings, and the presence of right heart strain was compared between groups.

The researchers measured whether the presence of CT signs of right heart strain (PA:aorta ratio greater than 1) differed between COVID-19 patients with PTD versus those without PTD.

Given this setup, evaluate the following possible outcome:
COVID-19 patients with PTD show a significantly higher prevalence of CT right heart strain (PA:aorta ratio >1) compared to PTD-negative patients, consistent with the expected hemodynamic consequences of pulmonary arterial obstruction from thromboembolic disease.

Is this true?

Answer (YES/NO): YES